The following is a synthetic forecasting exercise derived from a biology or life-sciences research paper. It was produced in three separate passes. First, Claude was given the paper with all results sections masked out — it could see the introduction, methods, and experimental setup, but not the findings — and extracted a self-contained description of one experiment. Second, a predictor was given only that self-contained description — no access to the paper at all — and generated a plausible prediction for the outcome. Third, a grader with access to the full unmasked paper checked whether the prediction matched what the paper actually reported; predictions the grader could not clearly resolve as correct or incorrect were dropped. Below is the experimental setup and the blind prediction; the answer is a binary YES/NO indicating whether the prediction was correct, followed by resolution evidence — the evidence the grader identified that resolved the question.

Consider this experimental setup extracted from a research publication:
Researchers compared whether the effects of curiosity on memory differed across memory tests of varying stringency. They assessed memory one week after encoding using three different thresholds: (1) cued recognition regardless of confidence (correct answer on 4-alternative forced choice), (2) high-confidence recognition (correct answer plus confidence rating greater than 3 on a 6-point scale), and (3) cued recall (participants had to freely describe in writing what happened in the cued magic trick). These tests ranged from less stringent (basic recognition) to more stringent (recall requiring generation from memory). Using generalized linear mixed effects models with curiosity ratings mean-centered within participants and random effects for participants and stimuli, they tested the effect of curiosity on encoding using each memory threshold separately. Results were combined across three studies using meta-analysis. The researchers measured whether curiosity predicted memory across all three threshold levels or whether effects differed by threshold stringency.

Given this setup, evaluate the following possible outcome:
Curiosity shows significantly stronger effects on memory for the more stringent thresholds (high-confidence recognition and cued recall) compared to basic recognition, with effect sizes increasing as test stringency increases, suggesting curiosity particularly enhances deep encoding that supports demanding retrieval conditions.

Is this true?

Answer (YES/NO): YES